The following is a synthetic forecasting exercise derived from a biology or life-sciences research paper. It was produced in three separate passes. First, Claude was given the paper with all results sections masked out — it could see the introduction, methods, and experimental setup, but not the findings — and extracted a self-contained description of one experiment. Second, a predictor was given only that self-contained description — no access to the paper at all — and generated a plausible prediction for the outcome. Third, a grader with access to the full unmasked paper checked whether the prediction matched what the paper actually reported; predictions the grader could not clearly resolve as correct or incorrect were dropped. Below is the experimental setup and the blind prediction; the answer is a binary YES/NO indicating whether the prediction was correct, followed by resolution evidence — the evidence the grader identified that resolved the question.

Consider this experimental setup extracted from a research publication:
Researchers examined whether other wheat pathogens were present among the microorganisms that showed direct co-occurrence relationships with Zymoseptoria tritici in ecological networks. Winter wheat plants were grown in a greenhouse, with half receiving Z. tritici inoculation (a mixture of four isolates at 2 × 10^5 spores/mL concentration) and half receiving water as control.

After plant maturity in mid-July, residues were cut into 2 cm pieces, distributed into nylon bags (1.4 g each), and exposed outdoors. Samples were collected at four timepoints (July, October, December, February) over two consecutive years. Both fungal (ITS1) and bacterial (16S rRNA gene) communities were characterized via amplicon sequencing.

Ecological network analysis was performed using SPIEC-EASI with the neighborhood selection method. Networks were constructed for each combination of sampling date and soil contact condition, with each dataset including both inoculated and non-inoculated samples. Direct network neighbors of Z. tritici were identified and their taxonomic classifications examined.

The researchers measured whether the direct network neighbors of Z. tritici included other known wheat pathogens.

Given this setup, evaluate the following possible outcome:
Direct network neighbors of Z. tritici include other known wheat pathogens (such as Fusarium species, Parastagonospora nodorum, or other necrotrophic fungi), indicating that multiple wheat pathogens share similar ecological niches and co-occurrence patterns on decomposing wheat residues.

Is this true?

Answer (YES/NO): YES